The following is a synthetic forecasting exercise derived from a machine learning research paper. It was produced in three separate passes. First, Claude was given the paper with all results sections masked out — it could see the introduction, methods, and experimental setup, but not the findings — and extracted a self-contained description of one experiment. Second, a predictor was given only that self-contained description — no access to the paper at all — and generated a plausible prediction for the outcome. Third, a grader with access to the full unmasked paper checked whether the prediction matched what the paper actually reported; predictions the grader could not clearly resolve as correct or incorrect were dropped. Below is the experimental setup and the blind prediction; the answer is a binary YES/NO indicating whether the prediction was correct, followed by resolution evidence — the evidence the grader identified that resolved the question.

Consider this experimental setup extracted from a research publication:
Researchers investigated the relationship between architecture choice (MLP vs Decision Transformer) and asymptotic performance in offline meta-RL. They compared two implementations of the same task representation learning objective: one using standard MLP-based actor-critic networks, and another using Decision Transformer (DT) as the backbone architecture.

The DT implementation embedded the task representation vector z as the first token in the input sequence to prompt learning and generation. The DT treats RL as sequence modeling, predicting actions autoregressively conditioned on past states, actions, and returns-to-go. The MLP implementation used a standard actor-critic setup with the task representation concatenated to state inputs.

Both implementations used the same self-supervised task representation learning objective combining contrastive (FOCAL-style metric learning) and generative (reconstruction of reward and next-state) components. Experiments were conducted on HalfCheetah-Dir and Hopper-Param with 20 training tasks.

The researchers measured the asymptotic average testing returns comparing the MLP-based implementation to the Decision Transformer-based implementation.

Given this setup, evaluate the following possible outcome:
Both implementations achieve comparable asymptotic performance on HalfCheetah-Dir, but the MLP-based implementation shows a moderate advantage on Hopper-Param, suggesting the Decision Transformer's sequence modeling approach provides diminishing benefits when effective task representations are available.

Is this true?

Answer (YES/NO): NO